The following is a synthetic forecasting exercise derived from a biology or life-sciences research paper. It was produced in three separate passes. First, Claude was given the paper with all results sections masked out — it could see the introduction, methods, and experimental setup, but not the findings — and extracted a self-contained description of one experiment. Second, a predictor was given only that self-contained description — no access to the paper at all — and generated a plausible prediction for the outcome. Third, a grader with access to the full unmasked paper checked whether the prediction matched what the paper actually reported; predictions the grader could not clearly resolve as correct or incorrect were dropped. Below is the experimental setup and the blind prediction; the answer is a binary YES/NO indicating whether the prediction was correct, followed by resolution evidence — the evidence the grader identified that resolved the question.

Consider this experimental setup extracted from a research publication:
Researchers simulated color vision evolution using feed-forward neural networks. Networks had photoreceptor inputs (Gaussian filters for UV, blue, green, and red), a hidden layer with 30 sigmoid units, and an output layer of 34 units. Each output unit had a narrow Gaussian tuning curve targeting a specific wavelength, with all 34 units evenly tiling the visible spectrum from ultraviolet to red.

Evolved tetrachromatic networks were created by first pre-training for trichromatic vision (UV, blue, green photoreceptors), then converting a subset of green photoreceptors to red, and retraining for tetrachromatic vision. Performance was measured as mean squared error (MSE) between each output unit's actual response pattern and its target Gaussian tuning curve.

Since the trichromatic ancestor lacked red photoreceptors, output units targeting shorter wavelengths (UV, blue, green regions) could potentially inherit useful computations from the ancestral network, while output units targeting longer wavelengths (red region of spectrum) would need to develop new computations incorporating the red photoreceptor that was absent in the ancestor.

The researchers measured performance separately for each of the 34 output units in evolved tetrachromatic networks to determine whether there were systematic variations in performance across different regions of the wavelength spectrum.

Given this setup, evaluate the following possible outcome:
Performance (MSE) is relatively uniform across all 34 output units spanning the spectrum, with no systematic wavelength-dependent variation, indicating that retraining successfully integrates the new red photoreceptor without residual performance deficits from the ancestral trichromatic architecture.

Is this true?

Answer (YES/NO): NO